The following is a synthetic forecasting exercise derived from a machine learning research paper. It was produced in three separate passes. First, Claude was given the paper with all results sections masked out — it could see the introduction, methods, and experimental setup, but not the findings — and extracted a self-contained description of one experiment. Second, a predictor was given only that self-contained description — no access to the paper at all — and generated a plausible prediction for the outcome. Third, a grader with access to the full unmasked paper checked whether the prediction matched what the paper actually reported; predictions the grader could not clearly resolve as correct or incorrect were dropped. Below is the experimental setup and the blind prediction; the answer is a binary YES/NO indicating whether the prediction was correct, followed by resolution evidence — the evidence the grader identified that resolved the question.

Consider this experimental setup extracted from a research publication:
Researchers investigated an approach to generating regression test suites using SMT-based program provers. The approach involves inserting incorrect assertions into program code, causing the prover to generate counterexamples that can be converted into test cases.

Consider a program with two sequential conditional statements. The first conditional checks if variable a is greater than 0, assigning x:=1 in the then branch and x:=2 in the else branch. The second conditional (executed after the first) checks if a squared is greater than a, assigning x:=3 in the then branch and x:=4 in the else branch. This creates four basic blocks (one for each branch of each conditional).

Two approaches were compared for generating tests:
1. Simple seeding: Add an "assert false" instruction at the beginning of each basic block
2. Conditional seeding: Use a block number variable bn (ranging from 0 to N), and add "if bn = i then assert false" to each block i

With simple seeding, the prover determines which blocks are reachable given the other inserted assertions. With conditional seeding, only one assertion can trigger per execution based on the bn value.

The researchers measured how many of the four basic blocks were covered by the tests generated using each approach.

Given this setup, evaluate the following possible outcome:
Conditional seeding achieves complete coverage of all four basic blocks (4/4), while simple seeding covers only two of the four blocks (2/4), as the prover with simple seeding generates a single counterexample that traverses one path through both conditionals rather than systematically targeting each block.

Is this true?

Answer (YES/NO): NO